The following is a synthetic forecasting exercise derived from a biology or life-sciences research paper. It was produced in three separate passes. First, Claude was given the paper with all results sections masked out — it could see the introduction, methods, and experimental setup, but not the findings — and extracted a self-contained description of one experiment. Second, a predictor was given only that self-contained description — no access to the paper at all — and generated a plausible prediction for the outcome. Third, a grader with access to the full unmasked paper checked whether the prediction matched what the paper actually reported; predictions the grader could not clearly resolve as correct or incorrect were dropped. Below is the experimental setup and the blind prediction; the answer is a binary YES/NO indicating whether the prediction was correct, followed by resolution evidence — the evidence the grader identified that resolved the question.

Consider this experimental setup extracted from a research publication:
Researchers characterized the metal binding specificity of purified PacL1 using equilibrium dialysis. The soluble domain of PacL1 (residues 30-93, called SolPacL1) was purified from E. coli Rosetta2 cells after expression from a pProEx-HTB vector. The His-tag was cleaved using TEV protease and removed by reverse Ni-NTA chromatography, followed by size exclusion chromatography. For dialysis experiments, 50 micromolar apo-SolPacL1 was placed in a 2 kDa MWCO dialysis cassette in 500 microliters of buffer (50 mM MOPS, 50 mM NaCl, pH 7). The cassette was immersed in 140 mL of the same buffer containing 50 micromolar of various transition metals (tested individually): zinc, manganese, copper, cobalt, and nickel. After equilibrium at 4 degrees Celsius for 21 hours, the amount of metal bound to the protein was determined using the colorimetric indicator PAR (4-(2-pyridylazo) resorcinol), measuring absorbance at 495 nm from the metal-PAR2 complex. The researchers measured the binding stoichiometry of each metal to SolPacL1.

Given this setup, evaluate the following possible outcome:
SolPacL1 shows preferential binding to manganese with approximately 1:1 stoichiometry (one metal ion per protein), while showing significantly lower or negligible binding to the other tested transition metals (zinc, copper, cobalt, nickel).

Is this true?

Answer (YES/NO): NO